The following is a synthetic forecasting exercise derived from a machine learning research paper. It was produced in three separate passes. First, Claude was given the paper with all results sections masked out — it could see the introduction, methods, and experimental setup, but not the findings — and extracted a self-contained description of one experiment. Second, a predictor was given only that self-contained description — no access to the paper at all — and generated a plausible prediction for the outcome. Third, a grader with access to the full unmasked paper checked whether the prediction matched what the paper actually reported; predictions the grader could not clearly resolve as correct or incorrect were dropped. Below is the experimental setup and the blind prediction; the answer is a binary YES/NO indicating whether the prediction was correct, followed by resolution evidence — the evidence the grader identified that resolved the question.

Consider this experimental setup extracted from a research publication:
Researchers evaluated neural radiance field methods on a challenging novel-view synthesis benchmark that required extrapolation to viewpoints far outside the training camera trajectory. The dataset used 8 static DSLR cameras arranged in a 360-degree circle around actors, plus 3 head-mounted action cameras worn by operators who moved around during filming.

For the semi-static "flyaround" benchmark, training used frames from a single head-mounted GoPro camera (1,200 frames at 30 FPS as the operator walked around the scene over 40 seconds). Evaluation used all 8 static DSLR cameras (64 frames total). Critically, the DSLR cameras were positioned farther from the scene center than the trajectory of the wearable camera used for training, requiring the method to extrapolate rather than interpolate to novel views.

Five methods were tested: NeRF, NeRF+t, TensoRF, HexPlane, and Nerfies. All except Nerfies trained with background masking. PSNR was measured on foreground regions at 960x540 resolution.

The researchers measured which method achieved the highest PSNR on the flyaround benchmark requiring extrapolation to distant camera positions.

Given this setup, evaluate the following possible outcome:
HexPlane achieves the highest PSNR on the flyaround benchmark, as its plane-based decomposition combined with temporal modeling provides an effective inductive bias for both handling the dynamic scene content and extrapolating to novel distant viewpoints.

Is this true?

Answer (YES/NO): NO